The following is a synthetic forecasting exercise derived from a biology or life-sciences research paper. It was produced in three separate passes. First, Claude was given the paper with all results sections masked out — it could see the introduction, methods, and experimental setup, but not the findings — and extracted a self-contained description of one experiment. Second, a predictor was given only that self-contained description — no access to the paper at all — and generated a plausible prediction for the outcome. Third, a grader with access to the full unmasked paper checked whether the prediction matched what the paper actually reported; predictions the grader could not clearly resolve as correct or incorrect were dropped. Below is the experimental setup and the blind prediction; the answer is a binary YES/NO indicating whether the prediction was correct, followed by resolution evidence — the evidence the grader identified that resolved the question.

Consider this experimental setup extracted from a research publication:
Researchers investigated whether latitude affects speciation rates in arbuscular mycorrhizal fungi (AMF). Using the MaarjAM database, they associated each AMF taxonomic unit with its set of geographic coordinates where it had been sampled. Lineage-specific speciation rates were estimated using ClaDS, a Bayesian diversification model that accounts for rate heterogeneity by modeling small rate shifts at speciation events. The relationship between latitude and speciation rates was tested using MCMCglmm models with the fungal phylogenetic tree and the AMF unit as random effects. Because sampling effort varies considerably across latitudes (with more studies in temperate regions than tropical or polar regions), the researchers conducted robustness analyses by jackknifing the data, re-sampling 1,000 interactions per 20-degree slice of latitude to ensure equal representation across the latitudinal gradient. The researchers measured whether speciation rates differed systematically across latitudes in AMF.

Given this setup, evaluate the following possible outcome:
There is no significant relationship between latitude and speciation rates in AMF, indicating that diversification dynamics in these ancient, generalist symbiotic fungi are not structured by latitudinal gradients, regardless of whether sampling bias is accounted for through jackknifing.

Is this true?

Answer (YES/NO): YES